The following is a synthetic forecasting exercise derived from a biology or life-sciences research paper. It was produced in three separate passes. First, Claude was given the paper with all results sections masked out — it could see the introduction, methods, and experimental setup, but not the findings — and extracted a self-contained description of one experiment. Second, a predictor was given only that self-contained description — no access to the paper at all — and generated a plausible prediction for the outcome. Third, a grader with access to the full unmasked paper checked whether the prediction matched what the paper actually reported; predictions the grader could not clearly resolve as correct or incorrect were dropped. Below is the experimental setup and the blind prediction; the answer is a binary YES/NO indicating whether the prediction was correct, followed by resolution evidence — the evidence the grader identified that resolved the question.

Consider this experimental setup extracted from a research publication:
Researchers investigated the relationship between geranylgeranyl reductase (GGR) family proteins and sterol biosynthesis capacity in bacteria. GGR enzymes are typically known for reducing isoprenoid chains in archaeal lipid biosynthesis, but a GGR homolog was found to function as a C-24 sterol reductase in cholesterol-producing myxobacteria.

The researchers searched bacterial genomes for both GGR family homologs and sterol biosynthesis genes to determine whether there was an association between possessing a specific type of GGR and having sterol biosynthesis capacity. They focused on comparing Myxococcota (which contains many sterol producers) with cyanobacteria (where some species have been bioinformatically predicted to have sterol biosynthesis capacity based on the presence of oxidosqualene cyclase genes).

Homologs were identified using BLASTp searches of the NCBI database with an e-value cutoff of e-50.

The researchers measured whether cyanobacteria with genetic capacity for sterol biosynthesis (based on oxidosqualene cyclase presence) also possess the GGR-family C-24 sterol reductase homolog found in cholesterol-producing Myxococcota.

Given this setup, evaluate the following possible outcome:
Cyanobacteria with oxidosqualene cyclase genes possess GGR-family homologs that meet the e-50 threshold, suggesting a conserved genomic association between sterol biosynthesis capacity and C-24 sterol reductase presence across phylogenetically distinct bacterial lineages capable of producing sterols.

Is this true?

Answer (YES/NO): YES